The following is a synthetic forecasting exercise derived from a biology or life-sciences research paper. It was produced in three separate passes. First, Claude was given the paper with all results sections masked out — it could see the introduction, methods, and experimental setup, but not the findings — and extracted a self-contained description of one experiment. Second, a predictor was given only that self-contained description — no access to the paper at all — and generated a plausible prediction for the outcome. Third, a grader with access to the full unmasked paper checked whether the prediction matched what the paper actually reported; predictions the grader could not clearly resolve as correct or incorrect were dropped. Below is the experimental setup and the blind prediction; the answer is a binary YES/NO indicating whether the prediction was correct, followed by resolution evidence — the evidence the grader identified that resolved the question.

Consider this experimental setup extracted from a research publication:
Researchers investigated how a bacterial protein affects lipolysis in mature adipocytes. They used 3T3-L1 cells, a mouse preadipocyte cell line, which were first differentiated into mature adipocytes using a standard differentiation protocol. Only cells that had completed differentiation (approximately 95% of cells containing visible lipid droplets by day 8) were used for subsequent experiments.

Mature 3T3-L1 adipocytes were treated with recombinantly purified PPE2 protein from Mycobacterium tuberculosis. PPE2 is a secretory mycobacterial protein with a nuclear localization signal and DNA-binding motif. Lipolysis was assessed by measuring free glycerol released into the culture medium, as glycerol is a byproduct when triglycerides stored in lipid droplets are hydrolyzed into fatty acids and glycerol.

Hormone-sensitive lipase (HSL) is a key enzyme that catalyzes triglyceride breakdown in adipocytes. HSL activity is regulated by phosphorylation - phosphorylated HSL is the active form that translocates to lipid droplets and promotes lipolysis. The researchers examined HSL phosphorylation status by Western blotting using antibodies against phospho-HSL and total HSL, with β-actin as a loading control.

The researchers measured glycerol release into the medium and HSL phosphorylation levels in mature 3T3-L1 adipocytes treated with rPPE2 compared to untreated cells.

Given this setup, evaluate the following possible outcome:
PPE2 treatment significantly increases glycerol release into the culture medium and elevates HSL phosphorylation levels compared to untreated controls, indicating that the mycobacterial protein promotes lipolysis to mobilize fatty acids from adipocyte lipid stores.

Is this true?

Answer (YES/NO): YES